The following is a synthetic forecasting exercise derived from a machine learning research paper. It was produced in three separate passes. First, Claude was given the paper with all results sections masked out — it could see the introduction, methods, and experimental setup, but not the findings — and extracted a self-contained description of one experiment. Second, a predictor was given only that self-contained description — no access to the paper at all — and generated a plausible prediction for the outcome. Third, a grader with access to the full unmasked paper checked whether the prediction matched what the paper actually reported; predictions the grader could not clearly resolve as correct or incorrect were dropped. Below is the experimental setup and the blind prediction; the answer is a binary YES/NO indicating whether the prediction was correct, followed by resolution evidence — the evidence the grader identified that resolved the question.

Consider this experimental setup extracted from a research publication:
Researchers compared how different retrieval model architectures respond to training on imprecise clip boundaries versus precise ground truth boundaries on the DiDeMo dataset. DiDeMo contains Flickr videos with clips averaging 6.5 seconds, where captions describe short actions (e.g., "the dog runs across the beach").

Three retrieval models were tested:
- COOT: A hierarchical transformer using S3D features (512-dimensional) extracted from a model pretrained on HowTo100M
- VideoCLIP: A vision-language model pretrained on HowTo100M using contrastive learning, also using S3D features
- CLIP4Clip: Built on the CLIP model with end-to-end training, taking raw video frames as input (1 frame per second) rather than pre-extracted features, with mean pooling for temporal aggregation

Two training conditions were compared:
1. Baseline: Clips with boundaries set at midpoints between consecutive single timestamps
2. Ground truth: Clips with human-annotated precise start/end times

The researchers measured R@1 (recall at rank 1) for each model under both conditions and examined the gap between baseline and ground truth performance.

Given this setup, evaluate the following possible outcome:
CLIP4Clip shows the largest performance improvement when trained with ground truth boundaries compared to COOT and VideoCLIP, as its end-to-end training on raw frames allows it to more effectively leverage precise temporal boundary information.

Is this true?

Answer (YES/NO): NO